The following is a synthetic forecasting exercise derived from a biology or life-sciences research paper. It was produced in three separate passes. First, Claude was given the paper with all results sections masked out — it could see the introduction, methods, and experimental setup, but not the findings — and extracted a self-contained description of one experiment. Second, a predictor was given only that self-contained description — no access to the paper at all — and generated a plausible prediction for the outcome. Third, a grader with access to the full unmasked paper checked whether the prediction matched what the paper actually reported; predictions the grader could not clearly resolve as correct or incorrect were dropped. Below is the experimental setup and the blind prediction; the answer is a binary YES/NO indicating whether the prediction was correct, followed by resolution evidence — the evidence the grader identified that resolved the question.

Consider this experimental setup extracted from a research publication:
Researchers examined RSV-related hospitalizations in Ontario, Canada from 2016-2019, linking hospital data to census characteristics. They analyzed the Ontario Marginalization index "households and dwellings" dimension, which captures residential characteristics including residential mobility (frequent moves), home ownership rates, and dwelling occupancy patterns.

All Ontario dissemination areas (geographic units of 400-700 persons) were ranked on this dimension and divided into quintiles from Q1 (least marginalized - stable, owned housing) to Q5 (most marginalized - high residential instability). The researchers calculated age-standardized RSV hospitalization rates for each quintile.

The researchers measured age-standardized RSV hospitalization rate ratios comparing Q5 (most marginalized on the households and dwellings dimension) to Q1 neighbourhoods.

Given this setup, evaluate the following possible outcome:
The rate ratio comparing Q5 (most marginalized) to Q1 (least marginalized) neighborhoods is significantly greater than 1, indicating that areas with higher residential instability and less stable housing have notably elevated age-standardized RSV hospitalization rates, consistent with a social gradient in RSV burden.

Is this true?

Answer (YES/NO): YES